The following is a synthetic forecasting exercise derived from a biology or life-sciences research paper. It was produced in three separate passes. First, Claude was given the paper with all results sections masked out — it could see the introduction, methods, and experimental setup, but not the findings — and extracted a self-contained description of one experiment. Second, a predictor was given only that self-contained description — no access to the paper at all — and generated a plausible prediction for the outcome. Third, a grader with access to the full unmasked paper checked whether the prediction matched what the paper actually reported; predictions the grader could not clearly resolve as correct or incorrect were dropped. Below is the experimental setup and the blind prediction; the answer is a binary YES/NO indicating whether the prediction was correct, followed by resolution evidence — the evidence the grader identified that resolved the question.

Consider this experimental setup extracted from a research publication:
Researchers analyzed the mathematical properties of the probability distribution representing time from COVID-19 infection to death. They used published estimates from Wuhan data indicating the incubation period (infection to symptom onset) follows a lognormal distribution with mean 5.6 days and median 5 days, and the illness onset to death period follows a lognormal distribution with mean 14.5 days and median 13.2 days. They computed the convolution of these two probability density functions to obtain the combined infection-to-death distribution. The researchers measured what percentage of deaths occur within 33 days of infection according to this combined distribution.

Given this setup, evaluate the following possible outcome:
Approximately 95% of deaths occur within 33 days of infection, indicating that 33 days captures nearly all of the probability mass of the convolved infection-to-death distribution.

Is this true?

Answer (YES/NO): YES